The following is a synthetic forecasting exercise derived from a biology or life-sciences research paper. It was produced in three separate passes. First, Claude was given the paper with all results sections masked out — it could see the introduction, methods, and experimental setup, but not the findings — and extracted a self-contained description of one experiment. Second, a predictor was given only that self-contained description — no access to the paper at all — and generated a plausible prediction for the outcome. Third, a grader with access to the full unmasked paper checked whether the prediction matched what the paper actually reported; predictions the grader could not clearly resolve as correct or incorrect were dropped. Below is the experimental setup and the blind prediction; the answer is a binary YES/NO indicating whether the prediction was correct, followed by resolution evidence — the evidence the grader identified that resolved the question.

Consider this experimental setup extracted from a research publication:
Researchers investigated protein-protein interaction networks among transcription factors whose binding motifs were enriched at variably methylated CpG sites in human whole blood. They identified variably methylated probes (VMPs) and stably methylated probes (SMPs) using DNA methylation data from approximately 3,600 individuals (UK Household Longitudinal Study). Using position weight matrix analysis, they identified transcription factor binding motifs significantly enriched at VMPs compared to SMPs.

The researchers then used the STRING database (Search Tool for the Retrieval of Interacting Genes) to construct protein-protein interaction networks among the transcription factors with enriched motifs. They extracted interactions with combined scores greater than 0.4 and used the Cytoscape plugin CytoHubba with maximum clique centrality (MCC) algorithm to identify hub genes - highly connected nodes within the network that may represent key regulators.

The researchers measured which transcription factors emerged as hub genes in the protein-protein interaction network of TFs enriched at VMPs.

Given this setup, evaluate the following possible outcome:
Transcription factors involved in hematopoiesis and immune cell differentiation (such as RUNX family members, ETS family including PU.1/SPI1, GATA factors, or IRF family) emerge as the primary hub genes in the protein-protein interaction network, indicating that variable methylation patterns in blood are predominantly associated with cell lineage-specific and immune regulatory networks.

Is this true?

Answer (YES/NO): NO